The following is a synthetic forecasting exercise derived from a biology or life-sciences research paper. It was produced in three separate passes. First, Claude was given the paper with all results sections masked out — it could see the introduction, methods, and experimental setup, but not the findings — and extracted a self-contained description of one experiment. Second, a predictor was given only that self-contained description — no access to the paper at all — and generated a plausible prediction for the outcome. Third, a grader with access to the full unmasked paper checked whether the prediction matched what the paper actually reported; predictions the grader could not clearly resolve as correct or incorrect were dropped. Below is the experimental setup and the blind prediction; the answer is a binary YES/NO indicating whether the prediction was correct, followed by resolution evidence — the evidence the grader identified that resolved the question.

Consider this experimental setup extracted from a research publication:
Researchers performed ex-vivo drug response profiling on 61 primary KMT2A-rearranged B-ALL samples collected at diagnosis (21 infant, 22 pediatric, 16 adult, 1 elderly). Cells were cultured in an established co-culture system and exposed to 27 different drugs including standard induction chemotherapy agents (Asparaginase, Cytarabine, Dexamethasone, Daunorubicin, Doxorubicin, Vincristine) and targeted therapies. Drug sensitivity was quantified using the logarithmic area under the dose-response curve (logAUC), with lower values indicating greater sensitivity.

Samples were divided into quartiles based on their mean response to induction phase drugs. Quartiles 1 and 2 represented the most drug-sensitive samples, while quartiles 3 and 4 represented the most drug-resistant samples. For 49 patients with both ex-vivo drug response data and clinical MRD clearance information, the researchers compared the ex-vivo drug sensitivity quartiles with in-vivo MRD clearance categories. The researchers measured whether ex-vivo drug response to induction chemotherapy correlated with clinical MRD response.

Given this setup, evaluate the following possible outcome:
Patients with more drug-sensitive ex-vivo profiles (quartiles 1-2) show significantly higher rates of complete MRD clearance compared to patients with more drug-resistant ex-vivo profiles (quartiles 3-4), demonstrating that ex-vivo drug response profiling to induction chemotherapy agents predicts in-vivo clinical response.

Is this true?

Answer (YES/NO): YES